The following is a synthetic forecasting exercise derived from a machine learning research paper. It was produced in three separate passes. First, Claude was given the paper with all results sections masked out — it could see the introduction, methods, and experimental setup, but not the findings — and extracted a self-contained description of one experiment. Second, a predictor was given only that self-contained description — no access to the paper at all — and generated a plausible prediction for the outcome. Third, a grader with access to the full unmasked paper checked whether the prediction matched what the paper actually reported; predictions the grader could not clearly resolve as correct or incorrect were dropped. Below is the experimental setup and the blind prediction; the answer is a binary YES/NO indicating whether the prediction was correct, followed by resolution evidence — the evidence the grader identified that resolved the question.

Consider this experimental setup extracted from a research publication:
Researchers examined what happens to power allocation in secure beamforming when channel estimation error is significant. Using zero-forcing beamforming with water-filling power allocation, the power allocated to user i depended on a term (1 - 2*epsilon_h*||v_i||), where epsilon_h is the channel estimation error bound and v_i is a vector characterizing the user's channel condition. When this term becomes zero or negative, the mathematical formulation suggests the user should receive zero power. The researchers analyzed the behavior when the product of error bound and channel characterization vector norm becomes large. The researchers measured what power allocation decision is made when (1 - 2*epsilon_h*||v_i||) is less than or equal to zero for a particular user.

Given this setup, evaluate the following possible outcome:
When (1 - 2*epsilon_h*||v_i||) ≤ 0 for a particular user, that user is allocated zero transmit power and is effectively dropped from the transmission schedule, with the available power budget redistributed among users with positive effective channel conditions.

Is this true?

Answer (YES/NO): YES